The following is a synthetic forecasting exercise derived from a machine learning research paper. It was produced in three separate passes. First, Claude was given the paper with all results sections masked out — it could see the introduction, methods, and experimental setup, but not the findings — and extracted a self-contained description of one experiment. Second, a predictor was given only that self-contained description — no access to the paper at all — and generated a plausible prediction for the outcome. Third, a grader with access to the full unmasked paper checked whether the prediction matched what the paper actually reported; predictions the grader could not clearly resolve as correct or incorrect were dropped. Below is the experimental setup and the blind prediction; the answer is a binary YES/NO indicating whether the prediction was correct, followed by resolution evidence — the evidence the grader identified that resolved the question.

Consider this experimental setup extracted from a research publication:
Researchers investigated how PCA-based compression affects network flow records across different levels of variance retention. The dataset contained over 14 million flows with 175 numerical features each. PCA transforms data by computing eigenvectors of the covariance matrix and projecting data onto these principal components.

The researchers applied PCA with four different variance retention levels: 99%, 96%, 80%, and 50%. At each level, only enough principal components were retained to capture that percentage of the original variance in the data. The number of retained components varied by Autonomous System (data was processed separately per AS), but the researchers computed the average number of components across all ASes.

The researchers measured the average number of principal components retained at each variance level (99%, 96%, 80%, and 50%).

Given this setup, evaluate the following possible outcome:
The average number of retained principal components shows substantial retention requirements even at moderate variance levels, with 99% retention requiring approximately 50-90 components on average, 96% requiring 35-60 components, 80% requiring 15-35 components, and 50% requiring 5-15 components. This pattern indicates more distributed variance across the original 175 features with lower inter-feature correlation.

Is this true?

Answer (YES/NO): NO